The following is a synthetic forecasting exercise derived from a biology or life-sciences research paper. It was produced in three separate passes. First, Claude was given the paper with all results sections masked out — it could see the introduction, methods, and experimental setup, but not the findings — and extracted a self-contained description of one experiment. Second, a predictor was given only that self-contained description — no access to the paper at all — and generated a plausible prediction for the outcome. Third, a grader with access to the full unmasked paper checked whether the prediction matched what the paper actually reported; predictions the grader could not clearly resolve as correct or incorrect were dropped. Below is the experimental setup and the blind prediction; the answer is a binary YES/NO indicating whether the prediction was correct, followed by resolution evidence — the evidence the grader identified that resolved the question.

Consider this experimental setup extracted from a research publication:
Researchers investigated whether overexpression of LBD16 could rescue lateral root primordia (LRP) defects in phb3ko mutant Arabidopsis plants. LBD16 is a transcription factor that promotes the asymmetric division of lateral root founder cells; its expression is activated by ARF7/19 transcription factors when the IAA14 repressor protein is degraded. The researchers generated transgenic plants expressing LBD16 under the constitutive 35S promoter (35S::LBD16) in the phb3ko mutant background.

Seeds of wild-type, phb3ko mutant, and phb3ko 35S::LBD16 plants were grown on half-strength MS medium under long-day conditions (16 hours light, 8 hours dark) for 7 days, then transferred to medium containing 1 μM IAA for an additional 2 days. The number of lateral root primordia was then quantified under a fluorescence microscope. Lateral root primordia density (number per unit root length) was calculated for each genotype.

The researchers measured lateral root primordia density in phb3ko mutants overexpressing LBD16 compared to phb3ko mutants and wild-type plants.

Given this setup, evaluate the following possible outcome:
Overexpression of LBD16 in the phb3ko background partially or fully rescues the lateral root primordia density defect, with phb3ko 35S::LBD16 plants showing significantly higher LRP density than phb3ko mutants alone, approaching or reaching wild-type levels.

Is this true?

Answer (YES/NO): YES